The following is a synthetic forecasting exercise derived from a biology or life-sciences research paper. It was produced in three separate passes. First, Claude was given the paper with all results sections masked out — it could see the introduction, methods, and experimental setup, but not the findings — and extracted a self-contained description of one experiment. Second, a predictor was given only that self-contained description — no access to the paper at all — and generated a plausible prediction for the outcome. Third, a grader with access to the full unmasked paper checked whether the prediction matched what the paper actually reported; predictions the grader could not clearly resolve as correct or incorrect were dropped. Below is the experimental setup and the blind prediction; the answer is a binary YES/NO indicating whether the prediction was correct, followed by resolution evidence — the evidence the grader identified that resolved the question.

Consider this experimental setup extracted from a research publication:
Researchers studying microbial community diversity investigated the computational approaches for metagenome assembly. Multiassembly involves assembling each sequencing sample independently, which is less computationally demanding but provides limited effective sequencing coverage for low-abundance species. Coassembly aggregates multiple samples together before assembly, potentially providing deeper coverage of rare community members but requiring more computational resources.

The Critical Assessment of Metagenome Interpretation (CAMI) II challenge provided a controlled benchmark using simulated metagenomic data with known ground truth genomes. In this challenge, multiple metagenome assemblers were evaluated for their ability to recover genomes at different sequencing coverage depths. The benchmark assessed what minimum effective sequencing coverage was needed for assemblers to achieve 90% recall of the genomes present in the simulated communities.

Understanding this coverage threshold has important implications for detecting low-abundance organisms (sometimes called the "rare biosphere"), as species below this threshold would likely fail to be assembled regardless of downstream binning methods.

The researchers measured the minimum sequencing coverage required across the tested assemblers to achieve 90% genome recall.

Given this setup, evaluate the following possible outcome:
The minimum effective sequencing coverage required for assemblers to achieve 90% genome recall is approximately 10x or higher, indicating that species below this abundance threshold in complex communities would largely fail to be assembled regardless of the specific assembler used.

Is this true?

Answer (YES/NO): YES